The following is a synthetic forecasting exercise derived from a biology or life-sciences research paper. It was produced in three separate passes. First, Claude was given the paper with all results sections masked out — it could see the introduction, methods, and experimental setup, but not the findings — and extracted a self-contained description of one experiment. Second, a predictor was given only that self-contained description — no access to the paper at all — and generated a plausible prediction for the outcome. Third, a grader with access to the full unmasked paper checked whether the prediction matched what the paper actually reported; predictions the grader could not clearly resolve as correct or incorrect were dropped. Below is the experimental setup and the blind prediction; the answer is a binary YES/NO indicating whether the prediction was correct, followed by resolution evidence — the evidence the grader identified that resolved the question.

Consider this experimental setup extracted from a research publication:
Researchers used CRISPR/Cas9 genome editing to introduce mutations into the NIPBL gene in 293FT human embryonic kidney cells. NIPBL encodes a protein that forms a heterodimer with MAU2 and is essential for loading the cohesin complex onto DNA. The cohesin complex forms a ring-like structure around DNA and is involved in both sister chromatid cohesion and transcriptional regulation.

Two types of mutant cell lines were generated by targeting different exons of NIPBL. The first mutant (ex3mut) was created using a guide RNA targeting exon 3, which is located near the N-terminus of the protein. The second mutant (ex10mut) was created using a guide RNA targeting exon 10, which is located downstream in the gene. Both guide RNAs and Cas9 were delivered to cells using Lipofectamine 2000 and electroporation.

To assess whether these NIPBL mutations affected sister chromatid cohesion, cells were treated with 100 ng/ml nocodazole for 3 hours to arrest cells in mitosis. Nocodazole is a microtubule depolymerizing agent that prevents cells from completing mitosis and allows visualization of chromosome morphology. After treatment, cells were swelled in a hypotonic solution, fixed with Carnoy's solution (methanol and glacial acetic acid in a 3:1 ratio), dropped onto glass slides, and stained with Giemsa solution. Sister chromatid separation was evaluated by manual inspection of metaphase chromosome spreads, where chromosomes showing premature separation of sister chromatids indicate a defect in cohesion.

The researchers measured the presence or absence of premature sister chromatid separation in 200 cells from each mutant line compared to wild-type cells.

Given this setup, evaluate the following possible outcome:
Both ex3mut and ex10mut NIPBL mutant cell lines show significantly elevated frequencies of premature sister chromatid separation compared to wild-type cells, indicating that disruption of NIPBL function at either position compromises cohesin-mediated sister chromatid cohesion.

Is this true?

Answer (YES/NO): NO